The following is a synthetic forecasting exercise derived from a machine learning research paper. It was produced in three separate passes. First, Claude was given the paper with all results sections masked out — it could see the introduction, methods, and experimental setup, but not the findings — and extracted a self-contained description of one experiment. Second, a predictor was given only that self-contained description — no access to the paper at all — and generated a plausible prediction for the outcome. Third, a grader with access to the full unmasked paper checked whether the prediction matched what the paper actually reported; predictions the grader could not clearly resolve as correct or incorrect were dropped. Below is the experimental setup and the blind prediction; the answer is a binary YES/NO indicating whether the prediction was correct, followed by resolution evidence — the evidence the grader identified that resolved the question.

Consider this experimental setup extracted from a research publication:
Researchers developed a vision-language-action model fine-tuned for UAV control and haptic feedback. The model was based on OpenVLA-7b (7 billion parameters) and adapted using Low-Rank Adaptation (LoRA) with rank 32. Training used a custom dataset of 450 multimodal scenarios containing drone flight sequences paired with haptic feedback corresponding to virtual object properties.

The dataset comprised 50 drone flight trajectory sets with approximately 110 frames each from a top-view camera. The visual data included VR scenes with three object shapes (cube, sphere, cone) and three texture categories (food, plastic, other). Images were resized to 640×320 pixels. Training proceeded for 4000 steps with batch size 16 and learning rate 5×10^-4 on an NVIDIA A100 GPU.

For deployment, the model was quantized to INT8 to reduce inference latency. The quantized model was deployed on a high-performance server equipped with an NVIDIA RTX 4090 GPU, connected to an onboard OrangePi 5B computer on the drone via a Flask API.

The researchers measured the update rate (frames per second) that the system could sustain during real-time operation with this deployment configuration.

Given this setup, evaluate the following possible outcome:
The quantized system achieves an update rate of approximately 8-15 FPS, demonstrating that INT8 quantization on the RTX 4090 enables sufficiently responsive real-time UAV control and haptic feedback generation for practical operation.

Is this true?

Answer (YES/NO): NO